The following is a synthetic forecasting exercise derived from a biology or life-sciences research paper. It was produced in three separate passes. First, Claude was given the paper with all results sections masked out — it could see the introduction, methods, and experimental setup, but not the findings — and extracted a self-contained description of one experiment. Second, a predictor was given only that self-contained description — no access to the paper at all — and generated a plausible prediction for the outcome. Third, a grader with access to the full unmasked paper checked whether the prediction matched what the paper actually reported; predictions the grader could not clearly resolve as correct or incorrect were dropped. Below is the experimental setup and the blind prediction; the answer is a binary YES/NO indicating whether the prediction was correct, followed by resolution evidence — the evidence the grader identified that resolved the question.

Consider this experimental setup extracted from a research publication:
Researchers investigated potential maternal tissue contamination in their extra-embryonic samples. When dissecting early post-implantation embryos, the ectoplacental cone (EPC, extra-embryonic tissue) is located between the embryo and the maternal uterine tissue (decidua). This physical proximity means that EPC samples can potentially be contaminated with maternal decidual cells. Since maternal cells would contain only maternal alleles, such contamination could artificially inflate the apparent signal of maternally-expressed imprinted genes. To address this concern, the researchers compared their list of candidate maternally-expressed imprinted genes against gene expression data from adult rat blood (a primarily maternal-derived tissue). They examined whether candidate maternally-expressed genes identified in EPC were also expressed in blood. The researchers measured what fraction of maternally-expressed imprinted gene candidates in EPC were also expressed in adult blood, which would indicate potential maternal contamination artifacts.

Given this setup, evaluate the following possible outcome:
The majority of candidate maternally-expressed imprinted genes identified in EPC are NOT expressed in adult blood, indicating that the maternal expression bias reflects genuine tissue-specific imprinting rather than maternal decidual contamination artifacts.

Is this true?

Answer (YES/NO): NO